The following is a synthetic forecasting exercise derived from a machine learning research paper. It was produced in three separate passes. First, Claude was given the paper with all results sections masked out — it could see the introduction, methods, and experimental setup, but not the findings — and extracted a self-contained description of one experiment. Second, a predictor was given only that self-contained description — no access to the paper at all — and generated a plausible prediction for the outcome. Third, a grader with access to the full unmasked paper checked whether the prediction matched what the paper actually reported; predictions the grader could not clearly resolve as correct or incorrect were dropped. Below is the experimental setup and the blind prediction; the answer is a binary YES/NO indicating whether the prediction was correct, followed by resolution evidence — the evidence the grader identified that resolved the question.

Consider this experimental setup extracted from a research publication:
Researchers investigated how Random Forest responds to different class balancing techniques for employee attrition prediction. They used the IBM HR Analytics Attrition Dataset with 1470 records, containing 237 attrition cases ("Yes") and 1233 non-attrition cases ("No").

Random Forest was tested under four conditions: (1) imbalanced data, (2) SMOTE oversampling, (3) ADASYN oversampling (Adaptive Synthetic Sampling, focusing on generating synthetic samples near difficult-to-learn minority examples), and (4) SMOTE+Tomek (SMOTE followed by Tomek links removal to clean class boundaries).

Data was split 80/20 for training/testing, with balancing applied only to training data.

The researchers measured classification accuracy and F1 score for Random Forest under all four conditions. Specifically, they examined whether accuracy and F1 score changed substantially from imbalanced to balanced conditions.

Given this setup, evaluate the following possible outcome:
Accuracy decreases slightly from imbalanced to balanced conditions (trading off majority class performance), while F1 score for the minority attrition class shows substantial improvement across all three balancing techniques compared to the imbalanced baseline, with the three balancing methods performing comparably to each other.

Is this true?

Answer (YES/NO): NO